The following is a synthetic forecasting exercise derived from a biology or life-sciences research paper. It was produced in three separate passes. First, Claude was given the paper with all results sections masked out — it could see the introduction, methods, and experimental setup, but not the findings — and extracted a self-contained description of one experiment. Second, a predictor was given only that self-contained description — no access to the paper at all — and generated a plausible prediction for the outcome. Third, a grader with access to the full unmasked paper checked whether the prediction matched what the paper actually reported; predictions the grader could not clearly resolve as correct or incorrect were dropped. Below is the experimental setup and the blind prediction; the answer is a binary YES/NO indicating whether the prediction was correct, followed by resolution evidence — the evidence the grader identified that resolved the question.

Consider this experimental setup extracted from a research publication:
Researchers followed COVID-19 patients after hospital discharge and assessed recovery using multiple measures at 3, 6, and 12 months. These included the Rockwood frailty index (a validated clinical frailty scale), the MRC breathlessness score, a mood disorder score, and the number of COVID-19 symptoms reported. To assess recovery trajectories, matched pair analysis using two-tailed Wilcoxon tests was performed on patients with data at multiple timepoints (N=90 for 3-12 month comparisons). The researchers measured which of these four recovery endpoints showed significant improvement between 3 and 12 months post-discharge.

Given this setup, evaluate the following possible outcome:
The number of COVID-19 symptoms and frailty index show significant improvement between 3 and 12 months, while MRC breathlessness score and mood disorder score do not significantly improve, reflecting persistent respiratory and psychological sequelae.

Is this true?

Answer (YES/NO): NO